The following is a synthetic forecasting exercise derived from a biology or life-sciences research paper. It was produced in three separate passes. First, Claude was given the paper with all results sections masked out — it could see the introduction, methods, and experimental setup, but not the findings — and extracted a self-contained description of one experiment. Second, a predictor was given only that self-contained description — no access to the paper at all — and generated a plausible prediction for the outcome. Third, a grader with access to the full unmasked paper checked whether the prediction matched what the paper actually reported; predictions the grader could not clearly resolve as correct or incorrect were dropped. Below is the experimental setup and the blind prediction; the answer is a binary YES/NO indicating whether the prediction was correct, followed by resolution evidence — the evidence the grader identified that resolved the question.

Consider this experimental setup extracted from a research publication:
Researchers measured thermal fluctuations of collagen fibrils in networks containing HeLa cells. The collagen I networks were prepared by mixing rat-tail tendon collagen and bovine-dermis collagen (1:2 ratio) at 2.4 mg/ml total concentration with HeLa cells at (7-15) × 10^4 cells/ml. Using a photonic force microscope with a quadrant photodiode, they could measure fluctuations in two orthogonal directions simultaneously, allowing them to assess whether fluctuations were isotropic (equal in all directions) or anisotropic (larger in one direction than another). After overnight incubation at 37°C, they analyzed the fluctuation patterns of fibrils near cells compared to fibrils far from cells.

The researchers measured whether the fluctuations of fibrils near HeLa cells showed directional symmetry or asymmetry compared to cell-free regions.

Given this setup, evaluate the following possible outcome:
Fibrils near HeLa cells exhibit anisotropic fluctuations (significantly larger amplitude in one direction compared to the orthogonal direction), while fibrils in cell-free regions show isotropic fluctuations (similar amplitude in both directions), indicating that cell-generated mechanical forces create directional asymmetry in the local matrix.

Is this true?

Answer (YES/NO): YES